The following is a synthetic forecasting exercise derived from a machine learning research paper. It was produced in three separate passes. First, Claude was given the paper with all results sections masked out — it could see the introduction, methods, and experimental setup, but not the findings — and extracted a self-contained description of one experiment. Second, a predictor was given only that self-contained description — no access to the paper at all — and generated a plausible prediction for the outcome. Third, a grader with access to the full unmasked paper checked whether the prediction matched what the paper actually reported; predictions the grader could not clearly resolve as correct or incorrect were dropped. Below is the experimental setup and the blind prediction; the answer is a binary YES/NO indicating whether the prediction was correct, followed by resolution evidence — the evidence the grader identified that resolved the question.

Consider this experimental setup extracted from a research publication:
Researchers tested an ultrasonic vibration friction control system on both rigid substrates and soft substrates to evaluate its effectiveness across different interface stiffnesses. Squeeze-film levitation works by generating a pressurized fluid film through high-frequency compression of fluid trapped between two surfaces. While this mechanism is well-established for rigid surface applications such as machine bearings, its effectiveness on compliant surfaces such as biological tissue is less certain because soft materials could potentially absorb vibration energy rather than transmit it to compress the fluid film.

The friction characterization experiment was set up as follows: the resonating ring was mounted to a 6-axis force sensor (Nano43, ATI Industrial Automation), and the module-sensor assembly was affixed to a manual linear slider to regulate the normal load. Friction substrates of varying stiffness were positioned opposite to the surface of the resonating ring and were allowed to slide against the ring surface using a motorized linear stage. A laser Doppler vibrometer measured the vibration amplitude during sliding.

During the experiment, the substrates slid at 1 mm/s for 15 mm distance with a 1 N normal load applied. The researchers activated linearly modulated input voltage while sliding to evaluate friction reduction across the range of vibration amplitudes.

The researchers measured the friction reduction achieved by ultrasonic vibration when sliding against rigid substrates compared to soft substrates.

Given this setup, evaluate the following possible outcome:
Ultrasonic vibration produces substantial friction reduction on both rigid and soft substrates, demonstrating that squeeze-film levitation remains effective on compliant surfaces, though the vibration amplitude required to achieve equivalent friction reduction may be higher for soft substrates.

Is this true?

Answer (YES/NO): YES